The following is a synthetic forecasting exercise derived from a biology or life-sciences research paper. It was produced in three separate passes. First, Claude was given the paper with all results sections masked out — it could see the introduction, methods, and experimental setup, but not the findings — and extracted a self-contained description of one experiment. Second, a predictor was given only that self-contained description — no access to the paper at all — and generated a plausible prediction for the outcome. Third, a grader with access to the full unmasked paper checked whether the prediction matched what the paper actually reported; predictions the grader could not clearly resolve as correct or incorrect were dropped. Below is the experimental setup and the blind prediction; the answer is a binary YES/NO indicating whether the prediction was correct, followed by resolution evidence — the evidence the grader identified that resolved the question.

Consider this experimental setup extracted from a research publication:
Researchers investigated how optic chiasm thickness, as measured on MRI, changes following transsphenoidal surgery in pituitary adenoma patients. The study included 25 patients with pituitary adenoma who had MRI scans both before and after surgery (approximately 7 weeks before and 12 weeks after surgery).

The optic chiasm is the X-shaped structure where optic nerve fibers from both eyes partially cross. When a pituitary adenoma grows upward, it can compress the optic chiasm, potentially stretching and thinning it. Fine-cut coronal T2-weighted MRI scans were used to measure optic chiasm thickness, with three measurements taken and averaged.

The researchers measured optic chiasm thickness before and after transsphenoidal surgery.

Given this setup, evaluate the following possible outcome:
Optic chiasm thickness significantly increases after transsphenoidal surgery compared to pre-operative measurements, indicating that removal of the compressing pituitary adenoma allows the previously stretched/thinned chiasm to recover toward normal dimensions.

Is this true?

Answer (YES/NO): YES